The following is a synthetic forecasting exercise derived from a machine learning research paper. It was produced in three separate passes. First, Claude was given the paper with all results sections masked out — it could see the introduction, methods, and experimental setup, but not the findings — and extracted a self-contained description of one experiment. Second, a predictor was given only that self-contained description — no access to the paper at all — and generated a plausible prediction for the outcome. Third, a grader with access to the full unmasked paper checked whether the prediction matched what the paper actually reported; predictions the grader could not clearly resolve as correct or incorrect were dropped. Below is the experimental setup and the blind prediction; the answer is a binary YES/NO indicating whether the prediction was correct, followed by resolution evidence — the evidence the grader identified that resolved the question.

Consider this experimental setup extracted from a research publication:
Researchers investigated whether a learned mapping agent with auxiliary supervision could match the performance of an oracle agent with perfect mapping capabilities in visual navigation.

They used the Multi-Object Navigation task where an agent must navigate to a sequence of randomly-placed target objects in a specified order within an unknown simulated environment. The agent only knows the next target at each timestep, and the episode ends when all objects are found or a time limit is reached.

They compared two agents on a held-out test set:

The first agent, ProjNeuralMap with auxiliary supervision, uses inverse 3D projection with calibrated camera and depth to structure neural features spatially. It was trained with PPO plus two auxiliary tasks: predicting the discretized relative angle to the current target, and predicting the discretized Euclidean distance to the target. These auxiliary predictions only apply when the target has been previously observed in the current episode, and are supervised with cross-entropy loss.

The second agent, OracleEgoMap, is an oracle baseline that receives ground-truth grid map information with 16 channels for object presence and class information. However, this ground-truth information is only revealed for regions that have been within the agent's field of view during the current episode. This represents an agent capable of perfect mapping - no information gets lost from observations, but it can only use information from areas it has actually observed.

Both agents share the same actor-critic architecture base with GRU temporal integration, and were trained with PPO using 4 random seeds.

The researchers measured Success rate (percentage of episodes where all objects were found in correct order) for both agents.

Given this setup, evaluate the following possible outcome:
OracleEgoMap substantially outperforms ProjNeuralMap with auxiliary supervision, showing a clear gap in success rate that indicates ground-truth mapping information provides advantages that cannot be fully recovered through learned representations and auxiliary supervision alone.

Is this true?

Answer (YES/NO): NO